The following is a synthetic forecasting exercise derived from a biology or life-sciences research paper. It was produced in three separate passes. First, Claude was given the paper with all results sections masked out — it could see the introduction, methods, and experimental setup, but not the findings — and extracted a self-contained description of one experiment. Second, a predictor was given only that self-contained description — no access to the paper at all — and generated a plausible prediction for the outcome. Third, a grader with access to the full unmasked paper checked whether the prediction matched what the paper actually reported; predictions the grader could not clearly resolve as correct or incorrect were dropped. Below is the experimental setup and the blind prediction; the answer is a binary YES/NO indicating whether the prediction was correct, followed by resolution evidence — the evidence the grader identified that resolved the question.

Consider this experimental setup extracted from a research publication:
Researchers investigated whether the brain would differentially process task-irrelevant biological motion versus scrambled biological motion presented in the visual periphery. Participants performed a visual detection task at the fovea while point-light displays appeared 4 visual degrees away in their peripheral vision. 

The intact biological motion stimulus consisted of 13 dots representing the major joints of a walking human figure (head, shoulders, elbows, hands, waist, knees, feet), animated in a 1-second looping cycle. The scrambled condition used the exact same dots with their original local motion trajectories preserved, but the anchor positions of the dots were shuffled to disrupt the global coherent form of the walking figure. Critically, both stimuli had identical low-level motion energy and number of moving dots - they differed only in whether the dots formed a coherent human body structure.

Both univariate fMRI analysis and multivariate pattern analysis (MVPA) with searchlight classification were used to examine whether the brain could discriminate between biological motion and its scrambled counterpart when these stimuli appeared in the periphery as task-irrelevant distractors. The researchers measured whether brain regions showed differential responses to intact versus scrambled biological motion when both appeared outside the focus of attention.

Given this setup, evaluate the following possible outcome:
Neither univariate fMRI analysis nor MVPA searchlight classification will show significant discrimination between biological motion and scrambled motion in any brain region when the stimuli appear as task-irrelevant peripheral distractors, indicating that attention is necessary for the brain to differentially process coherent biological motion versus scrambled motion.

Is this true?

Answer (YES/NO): YES